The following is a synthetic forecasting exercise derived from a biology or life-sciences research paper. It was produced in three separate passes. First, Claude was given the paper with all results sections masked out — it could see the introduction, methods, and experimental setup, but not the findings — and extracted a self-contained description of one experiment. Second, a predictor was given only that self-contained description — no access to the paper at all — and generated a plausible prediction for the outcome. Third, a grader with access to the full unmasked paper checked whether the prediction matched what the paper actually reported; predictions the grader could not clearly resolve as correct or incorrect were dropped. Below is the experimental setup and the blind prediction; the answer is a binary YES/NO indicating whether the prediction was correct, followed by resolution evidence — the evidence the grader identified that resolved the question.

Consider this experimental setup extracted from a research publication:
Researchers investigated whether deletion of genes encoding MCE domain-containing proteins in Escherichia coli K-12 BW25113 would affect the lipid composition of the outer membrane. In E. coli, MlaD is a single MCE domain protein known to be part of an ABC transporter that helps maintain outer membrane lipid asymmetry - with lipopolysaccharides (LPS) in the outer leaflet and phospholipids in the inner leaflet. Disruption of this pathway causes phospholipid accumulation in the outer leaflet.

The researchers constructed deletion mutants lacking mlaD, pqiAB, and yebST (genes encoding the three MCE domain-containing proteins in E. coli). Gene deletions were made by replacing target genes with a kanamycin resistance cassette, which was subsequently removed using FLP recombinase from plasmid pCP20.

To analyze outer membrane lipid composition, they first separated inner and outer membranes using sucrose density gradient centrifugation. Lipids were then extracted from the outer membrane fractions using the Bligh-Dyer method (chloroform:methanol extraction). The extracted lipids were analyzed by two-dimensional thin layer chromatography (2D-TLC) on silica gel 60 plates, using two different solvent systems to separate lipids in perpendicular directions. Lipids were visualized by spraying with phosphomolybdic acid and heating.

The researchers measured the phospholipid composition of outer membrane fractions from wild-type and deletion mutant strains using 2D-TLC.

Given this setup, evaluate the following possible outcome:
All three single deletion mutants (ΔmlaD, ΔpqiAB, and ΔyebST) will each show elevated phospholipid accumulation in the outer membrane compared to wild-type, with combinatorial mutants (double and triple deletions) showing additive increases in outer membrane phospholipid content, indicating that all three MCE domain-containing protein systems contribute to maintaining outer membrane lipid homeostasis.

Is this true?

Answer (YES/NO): NO